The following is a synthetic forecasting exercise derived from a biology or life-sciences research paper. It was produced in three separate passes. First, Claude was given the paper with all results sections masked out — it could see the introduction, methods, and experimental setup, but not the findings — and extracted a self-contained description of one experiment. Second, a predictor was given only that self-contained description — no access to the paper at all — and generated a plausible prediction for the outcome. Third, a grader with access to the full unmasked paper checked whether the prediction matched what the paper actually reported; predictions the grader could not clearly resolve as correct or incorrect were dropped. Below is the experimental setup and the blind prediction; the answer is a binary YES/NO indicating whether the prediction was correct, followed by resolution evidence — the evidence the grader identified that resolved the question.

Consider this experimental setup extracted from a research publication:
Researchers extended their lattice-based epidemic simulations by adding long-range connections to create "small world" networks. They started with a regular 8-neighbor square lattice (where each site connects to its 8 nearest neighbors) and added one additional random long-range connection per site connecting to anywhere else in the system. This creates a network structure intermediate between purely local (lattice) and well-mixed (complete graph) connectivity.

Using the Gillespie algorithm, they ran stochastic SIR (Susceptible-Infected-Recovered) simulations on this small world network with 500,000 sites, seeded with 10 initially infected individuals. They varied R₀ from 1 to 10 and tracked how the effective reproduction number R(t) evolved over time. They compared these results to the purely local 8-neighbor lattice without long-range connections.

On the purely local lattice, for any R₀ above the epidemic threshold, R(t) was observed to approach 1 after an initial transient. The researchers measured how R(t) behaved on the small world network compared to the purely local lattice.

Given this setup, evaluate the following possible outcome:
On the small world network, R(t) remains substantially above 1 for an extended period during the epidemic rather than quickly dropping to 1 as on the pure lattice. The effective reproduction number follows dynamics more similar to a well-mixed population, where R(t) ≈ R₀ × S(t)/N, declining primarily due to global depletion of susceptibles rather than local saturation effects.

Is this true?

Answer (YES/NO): NO